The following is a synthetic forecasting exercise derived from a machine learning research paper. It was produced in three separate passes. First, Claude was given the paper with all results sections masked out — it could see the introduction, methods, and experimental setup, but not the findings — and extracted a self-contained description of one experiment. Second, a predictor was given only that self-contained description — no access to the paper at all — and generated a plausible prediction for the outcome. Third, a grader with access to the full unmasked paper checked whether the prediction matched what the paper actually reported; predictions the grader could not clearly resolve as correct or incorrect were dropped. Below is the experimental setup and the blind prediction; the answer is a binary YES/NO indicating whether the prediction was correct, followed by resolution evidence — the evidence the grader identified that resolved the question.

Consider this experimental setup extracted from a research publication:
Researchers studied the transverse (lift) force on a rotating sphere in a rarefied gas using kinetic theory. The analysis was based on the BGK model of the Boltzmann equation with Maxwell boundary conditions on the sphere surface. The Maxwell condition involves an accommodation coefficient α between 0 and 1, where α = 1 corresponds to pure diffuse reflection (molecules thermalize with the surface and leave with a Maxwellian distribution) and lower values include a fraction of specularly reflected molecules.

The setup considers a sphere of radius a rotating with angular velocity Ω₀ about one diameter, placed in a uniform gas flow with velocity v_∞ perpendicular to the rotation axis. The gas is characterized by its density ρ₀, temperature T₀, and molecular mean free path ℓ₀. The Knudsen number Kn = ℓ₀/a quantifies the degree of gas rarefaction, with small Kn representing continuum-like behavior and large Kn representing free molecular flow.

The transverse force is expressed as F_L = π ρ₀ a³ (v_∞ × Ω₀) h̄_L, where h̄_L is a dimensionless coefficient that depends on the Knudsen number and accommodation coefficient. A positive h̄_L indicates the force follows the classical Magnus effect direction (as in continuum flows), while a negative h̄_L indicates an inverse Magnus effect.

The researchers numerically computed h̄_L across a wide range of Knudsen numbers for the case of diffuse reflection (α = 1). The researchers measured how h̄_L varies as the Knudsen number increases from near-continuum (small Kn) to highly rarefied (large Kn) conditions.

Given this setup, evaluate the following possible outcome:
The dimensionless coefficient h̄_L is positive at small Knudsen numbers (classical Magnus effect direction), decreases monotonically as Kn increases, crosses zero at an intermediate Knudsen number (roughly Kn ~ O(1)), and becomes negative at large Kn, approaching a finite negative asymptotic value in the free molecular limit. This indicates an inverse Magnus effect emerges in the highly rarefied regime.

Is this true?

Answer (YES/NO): YES